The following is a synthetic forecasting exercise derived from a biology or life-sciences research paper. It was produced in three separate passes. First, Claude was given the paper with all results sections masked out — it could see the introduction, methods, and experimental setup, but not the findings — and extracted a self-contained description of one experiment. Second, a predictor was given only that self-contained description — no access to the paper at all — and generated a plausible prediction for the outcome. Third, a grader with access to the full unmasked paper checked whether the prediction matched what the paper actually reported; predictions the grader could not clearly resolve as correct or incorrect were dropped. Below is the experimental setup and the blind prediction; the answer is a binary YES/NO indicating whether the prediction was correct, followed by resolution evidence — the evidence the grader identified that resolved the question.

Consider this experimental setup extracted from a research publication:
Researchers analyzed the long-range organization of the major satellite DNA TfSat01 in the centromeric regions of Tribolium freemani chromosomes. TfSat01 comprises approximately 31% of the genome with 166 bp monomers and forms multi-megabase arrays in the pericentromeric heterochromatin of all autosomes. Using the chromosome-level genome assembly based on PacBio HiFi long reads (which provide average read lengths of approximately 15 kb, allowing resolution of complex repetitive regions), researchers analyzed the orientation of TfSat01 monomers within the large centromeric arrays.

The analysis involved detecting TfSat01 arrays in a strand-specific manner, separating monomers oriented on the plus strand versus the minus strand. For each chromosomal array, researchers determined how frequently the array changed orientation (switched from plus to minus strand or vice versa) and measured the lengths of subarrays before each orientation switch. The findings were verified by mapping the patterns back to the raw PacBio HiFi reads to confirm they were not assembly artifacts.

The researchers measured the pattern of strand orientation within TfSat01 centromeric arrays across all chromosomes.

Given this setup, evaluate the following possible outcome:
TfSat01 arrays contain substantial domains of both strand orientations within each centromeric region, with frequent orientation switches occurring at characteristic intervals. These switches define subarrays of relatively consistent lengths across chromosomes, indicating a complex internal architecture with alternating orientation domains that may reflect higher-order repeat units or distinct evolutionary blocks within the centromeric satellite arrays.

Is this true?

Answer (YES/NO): YES